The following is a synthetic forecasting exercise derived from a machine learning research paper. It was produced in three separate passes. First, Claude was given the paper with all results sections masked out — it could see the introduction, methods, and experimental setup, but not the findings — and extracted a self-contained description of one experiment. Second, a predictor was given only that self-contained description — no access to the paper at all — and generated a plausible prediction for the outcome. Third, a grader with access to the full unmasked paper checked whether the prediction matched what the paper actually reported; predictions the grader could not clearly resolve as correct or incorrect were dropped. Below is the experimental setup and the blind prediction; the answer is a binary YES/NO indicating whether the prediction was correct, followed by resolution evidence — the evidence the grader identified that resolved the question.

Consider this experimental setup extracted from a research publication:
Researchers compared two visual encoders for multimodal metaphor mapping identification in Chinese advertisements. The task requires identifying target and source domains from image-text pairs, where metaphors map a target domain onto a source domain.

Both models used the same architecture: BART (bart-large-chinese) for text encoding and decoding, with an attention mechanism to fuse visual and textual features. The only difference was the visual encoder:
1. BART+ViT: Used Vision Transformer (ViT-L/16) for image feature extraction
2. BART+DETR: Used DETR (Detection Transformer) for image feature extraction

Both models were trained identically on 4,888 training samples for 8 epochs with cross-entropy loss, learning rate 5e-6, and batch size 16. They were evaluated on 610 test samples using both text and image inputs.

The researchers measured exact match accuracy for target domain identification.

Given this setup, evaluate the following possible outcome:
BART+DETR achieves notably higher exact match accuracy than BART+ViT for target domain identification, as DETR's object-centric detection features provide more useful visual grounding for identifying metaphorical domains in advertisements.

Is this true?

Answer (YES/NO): NO